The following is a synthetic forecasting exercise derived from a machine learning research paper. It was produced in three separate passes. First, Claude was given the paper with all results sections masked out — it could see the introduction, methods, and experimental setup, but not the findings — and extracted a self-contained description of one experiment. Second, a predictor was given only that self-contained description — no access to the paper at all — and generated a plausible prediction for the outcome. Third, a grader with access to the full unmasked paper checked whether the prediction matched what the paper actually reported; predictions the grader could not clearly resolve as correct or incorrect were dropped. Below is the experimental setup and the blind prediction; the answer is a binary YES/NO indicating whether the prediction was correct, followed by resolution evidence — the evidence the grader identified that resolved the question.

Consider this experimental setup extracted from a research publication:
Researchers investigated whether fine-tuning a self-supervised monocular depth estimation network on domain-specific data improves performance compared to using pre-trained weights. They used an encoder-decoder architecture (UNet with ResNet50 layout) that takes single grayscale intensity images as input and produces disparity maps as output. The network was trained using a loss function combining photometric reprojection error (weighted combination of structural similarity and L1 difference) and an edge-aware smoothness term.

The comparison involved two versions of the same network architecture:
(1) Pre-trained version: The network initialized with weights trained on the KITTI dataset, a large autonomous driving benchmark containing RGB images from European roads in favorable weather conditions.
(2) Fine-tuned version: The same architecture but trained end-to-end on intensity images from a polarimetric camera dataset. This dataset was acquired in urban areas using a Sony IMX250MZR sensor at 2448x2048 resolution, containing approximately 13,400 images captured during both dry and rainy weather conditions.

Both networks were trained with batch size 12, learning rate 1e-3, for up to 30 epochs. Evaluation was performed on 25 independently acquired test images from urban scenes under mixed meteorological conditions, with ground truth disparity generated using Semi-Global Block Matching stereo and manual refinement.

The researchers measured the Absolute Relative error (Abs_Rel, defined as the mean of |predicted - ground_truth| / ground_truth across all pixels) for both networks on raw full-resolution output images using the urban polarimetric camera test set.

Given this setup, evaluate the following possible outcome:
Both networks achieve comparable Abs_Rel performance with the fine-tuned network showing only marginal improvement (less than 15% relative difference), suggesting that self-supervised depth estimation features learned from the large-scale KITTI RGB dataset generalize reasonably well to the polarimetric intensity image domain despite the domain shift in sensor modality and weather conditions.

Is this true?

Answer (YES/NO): NO